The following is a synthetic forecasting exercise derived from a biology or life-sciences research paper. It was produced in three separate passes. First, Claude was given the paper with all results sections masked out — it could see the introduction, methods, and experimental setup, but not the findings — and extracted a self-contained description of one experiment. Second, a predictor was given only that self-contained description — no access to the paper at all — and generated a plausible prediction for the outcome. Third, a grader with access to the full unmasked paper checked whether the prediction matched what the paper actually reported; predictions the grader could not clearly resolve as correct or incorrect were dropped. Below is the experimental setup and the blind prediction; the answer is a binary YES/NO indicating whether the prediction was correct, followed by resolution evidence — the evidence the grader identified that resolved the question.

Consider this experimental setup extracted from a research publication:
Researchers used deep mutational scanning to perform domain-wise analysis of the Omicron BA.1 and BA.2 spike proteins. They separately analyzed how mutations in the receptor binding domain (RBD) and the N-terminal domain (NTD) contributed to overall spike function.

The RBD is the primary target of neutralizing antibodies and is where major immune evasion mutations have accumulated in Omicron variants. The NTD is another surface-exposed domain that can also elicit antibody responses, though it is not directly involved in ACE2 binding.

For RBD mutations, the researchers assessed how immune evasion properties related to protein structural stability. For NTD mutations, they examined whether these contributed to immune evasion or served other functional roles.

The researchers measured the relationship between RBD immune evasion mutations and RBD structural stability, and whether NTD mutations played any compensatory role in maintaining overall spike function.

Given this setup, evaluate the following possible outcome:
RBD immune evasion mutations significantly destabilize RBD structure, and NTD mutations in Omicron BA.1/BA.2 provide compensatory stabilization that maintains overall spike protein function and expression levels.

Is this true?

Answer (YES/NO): YES